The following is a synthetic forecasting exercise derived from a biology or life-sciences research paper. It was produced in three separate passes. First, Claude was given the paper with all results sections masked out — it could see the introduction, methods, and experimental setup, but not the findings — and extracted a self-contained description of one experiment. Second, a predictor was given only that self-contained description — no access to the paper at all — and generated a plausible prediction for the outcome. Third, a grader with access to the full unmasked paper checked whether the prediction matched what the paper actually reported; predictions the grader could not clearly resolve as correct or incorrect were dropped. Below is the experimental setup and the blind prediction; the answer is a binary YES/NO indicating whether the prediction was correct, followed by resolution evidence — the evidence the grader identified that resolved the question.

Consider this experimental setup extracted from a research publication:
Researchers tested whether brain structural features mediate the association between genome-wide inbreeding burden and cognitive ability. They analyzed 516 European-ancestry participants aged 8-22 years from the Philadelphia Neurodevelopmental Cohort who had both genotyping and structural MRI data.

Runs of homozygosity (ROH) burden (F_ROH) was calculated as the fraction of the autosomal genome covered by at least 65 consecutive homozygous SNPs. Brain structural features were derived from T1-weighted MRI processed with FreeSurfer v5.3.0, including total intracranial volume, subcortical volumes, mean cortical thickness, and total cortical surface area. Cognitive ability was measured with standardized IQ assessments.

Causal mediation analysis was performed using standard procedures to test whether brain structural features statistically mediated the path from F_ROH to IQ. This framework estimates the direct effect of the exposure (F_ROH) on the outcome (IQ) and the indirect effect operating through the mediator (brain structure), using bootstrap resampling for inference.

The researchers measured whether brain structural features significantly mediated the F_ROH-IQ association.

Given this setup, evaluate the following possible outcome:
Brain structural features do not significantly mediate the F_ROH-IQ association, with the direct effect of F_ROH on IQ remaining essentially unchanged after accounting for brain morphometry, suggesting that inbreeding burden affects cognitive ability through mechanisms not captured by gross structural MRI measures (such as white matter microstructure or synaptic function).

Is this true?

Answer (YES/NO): YES